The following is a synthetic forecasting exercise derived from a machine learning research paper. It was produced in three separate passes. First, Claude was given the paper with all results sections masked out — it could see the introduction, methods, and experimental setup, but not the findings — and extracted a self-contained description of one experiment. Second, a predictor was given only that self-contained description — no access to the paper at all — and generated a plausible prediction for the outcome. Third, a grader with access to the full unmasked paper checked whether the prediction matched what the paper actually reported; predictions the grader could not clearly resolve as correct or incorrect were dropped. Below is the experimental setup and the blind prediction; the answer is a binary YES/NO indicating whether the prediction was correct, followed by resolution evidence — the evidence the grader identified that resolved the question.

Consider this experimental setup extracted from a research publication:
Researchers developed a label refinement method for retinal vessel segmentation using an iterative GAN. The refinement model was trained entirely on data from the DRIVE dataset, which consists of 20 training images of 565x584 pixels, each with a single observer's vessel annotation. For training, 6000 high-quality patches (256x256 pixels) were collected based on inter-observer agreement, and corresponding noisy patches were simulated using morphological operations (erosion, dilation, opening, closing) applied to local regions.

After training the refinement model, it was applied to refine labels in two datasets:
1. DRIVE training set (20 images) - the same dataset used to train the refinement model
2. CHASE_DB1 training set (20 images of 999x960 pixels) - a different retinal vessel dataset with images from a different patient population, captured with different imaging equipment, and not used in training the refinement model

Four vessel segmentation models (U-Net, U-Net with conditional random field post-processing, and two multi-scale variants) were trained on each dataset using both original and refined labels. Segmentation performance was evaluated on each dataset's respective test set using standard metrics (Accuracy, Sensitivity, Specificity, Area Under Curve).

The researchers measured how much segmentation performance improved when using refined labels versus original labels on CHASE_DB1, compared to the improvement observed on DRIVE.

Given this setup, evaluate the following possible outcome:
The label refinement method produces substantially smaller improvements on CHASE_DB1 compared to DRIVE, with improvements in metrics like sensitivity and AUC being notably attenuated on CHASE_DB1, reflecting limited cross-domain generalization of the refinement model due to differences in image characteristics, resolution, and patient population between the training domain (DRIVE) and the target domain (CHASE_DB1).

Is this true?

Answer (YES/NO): NO